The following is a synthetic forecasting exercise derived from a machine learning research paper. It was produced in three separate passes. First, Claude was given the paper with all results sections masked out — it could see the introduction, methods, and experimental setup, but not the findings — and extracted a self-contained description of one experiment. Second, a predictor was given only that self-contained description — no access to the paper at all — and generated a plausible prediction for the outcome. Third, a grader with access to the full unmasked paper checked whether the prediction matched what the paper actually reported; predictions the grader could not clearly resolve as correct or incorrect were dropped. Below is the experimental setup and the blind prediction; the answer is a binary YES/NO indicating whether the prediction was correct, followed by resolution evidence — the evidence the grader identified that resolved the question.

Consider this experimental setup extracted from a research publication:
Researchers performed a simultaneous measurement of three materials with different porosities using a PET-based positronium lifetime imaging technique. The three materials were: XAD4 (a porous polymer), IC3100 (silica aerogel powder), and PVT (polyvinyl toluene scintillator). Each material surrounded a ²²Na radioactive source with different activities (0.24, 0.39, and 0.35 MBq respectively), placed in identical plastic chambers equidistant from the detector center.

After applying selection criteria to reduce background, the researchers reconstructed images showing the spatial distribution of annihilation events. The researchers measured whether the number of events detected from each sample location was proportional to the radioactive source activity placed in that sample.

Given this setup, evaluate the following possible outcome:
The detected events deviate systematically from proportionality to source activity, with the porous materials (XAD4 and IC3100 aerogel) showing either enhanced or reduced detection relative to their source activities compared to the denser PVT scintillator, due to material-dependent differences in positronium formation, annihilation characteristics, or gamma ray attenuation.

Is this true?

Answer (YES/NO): NO